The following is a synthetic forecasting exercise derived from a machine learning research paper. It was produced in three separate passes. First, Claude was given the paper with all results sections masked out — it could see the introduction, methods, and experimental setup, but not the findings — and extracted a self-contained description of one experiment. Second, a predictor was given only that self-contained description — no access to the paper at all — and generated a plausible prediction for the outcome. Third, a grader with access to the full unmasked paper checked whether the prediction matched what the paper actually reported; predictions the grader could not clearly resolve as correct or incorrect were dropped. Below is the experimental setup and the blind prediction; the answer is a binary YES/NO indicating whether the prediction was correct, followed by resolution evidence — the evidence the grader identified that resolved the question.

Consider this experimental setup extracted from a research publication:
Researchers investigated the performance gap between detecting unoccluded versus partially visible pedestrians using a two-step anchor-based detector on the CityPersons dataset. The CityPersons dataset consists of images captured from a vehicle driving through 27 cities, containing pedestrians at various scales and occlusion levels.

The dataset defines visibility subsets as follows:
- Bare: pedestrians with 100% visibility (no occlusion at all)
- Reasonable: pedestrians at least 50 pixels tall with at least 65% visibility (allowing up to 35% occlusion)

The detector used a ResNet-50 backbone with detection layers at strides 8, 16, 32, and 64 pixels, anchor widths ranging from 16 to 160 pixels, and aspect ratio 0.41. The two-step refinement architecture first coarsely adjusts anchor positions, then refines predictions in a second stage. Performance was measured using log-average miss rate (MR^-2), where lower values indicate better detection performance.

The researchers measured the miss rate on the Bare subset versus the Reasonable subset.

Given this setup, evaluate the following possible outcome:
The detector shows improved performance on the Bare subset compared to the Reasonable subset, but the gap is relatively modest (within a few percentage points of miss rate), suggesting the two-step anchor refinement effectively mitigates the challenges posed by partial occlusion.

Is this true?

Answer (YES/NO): NO